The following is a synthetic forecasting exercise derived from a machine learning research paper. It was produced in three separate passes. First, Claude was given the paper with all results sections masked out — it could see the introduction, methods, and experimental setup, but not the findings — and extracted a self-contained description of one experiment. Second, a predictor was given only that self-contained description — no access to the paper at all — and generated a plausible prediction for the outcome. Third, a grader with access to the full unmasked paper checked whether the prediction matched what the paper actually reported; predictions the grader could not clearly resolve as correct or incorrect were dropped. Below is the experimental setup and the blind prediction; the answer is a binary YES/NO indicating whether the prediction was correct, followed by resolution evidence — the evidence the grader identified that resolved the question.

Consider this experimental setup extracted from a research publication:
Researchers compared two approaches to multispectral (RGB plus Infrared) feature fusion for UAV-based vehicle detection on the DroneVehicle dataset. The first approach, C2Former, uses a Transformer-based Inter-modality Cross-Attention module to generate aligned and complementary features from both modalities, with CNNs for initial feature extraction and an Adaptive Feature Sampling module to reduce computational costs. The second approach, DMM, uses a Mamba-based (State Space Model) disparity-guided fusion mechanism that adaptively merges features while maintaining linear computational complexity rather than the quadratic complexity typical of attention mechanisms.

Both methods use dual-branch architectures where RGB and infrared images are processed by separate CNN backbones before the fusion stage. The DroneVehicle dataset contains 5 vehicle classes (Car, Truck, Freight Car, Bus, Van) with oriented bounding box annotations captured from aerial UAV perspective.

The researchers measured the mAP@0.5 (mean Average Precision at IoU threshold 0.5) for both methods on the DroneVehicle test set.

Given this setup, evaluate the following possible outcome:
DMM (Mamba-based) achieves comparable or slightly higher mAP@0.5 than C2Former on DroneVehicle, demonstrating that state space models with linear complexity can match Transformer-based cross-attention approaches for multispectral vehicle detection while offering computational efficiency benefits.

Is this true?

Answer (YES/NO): NO